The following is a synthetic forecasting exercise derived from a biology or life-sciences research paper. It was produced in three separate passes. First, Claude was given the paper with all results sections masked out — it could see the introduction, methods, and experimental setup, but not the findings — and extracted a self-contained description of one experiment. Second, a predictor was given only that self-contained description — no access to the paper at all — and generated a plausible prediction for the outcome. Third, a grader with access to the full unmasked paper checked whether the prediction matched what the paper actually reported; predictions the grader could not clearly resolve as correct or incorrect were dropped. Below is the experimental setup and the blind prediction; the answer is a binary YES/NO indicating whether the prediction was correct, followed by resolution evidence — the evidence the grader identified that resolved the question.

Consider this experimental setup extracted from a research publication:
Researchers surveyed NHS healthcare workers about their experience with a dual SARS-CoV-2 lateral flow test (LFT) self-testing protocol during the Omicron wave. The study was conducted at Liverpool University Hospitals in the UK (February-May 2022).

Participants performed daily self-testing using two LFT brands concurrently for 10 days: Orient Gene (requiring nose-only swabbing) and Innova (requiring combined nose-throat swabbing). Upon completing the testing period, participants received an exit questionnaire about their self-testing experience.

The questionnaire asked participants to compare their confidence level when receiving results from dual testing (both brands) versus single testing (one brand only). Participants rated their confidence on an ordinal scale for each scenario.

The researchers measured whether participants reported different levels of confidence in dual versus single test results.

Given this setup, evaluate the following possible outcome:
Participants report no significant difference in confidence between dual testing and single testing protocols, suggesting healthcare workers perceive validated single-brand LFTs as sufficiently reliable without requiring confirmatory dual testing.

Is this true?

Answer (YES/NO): NO